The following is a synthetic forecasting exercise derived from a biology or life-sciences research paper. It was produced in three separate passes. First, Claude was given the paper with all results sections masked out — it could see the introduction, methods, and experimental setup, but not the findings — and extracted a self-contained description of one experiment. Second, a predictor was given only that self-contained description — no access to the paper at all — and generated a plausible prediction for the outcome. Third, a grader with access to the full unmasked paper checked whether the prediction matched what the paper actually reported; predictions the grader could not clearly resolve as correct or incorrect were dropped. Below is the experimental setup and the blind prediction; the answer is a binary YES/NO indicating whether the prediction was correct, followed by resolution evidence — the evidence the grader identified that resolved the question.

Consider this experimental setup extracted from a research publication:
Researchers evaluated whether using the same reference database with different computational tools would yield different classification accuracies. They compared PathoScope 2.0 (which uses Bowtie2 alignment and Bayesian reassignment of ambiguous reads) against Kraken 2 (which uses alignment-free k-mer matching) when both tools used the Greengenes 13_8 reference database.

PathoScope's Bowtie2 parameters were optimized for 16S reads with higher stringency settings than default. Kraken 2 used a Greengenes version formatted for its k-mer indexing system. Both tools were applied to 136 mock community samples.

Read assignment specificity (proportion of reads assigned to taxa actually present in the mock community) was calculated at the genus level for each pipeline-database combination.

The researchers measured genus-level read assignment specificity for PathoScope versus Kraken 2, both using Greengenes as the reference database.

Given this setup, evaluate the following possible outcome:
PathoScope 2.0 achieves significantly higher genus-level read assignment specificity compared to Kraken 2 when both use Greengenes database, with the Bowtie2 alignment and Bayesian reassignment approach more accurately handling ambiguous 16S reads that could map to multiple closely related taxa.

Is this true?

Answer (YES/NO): NO